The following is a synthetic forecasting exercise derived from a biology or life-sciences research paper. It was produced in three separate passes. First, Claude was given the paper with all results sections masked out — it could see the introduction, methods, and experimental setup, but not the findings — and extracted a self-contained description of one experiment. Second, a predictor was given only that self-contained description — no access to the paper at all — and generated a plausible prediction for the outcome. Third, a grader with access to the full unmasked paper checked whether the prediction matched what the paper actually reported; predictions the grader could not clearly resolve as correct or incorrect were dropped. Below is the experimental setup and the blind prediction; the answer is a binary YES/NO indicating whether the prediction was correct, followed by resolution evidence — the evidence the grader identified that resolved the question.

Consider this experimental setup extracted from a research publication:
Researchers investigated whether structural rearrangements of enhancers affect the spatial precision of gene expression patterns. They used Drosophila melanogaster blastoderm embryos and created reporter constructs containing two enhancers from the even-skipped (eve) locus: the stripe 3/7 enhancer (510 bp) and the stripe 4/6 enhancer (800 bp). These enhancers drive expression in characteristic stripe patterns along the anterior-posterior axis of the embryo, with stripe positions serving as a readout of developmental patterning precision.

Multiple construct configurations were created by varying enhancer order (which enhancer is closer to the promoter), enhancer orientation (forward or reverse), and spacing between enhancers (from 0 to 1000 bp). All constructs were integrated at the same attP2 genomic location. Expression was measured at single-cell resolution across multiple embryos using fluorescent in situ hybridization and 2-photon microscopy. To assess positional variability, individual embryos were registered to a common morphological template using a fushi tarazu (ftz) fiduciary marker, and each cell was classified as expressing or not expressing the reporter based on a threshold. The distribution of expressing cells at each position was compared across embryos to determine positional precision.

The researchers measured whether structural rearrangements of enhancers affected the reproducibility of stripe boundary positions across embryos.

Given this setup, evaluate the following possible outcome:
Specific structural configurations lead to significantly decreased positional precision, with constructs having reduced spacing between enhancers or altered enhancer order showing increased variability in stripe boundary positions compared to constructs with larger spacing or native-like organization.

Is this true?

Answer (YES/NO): NO